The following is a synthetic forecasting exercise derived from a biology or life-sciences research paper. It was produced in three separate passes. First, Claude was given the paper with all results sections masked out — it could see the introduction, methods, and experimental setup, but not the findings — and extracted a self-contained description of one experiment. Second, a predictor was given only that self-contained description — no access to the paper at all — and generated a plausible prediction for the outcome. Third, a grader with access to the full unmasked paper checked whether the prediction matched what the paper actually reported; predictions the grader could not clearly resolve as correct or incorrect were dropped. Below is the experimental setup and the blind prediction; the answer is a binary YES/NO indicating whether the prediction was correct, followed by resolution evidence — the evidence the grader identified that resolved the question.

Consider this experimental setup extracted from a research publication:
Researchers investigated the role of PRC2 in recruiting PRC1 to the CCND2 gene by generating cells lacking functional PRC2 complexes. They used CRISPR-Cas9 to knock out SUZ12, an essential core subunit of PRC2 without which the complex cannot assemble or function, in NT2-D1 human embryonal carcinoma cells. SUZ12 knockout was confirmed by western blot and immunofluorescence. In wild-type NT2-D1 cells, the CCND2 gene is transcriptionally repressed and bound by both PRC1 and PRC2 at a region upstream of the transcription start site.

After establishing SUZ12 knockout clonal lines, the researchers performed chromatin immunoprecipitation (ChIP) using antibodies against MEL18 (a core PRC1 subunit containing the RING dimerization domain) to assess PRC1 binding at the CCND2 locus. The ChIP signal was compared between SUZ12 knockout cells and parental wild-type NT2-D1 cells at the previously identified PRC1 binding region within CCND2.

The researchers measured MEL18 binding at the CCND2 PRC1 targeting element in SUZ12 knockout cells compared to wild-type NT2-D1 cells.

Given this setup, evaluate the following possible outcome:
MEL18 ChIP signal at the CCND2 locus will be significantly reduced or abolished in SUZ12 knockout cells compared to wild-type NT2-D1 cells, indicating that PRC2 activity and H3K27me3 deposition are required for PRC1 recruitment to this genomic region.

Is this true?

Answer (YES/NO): YES